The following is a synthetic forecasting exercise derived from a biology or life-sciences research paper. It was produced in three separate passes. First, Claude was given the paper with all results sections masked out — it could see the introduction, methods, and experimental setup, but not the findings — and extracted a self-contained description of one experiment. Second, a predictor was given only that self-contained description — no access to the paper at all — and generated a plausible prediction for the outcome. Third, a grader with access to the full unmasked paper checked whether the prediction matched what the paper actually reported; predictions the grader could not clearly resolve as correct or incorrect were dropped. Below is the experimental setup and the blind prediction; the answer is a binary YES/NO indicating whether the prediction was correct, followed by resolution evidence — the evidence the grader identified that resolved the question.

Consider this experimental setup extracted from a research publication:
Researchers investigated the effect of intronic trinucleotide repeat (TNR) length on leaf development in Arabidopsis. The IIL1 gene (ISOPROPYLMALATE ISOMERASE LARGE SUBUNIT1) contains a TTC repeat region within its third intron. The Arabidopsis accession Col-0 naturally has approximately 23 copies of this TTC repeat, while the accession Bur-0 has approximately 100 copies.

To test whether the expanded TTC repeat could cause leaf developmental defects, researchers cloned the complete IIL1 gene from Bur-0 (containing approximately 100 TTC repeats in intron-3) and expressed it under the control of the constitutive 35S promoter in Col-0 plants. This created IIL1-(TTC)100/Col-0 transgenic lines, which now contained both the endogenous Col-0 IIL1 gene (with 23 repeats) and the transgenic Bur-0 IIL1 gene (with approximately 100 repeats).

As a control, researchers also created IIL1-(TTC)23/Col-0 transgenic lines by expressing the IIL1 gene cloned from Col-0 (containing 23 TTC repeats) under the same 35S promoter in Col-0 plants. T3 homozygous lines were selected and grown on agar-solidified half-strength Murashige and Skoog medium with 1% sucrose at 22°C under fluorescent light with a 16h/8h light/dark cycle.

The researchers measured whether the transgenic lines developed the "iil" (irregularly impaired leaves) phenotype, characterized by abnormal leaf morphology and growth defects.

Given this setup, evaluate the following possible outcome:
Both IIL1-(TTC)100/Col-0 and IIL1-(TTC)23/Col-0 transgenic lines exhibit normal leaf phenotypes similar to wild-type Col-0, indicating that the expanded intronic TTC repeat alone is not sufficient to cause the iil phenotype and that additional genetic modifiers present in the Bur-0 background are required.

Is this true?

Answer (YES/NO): NO